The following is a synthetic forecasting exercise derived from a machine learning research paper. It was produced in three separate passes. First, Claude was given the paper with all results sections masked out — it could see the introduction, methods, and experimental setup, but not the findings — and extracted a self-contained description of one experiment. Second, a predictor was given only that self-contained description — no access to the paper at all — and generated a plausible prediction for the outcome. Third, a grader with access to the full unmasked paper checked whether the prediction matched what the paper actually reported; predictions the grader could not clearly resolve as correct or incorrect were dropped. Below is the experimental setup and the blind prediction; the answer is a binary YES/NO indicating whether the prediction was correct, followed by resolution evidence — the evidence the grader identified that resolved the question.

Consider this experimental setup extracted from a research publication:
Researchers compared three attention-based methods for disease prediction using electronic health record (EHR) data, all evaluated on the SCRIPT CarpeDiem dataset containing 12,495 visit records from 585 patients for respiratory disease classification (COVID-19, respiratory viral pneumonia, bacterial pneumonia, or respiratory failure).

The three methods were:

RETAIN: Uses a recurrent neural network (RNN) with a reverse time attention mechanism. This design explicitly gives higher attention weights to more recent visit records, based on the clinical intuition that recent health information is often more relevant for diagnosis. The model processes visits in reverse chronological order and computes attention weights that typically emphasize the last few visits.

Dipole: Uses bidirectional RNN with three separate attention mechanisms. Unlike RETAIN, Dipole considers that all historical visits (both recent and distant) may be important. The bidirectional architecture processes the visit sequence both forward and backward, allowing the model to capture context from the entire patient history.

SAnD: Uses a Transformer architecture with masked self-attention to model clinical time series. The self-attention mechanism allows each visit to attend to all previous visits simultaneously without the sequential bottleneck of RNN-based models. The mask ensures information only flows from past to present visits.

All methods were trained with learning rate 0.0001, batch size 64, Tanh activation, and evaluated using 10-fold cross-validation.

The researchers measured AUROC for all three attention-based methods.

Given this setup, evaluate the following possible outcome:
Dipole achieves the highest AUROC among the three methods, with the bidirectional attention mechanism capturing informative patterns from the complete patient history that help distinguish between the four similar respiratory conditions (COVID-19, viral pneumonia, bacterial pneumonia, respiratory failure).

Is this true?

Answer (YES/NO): YES